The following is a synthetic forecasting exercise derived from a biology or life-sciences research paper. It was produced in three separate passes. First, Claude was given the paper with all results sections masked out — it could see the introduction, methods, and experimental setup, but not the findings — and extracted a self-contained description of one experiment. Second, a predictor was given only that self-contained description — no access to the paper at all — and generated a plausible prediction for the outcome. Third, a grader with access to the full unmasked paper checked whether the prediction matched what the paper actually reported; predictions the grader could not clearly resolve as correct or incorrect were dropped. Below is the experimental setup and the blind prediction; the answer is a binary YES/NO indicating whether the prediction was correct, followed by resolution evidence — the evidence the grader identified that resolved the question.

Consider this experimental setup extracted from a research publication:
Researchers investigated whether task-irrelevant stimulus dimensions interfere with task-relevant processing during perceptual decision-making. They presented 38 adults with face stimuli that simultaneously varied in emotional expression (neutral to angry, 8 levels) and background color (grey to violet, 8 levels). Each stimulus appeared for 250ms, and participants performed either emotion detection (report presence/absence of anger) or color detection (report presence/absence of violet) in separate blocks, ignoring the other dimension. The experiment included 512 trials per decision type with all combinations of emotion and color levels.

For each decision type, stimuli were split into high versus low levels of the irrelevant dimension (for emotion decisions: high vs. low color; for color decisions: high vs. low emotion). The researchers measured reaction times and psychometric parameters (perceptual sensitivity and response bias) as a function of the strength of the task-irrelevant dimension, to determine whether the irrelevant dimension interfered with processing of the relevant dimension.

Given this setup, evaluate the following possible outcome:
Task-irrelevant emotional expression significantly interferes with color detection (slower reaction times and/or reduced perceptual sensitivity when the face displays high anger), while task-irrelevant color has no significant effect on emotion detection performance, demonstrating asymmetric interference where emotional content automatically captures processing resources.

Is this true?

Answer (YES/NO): NO